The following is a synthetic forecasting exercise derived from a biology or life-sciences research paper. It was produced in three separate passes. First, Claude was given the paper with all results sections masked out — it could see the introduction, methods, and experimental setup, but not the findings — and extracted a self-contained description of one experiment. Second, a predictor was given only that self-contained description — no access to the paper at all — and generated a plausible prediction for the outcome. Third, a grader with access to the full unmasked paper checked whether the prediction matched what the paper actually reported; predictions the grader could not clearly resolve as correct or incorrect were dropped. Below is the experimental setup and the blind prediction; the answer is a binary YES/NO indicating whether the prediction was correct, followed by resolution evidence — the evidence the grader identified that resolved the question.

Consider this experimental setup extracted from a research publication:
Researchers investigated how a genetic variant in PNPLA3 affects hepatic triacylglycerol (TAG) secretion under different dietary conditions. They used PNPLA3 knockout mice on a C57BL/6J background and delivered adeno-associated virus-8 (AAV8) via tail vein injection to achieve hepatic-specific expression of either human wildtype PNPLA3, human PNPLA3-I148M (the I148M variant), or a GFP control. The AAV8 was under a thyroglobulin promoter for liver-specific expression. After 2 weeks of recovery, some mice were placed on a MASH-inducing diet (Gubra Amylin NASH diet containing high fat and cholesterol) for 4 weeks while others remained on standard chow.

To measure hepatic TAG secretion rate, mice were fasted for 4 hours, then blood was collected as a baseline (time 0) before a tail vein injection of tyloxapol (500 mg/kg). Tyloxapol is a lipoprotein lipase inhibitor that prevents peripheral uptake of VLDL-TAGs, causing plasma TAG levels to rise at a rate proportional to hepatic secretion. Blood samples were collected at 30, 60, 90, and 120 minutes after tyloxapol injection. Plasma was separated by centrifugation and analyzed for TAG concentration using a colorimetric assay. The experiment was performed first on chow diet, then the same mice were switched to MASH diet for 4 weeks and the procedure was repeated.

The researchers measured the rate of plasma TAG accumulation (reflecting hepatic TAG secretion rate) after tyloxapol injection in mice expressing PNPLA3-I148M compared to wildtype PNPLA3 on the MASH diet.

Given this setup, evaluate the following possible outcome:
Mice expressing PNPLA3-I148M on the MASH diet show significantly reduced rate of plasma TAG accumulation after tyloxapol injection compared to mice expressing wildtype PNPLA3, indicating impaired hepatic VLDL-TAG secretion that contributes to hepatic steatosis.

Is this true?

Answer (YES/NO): YES